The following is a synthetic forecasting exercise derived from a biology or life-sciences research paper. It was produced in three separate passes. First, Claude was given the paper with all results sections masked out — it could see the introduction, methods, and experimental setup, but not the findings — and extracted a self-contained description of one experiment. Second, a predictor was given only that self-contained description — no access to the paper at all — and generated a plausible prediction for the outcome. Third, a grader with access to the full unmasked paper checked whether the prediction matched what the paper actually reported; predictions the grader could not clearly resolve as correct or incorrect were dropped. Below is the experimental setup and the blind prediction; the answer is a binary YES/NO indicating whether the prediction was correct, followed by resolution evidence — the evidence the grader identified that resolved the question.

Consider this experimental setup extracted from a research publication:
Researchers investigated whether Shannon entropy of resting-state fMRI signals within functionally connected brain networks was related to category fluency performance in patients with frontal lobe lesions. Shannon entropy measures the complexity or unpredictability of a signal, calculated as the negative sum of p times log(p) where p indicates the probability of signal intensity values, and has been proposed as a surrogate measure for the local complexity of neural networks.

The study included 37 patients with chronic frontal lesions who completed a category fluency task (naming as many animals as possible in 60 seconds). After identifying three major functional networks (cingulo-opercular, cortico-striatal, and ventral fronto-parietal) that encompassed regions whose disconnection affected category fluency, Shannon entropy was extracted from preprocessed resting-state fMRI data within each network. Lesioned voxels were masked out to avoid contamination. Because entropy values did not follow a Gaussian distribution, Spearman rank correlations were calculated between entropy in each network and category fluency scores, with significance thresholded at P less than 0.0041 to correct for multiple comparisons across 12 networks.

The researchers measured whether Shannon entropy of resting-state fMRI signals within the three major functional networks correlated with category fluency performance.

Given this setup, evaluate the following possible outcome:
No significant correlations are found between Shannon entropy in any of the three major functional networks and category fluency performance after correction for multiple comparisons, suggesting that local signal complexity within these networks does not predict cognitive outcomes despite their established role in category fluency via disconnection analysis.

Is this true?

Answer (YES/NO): YES